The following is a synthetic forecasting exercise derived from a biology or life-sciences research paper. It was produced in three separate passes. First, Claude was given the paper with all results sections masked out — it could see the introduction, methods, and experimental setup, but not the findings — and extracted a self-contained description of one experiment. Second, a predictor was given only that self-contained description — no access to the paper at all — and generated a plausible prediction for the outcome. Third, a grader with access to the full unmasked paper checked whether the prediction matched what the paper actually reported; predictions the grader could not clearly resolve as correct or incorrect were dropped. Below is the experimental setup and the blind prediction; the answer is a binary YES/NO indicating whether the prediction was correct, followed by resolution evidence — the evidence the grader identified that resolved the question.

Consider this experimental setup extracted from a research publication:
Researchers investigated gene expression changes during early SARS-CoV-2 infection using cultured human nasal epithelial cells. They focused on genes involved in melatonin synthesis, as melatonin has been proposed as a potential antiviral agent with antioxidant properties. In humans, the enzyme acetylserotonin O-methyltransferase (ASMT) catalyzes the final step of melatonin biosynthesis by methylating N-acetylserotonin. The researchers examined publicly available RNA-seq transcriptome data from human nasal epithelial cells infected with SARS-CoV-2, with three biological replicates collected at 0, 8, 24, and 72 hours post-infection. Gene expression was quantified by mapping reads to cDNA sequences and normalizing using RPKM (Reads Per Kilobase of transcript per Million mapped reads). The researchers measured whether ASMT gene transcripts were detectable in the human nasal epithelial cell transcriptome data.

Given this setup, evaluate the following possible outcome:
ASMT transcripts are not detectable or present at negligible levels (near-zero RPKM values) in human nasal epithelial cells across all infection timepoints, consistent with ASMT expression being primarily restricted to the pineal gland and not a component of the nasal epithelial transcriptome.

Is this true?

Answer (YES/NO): YES